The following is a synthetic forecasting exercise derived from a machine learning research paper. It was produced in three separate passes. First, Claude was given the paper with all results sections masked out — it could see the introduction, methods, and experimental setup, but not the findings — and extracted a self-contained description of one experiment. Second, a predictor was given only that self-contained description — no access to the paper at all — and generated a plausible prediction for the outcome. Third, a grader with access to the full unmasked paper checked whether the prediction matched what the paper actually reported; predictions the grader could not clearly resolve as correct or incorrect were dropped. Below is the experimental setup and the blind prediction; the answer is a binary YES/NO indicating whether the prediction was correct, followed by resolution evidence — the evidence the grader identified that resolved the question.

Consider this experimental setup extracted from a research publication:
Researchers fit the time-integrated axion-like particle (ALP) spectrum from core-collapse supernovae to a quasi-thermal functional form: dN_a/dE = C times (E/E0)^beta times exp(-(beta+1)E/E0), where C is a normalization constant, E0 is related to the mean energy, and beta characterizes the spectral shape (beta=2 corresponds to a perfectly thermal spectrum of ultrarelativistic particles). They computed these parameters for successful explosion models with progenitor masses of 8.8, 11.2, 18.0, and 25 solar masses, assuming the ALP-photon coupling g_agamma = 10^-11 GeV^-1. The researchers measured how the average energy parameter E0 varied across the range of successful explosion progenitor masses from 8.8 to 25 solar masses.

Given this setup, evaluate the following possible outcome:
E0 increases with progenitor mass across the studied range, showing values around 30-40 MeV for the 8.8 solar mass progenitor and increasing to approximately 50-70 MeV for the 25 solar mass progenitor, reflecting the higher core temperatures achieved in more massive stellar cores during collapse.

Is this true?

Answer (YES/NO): NO